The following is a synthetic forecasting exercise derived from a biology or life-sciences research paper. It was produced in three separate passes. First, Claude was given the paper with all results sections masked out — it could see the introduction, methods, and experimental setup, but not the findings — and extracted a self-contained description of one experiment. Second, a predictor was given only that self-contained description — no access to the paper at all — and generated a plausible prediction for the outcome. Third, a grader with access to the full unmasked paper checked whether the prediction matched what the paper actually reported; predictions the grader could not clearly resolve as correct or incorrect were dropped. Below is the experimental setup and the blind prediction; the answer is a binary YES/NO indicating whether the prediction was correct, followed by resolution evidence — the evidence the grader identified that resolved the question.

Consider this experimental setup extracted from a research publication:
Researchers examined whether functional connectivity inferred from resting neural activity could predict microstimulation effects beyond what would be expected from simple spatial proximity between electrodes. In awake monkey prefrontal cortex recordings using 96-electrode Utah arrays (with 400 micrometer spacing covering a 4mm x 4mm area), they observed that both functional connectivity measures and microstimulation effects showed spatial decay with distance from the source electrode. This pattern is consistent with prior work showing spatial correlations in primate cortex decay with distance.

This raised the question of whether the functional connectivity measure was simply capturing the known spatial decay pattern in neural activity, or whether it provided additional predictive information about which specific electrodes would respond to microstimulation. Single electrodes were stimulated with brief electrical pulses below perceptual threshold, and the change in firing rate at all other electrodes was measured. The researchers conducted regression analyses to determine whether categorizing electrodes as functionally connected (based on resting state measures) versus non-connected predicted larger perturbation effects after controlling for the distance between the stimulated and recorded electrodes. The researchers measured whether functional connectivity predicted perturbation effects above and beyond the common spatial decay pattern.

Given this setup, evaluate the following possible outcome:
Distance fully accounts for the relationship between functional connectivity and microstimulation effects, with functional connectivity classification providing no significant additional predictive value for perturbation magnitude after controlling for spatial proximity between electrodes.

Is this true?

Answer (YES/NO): NO